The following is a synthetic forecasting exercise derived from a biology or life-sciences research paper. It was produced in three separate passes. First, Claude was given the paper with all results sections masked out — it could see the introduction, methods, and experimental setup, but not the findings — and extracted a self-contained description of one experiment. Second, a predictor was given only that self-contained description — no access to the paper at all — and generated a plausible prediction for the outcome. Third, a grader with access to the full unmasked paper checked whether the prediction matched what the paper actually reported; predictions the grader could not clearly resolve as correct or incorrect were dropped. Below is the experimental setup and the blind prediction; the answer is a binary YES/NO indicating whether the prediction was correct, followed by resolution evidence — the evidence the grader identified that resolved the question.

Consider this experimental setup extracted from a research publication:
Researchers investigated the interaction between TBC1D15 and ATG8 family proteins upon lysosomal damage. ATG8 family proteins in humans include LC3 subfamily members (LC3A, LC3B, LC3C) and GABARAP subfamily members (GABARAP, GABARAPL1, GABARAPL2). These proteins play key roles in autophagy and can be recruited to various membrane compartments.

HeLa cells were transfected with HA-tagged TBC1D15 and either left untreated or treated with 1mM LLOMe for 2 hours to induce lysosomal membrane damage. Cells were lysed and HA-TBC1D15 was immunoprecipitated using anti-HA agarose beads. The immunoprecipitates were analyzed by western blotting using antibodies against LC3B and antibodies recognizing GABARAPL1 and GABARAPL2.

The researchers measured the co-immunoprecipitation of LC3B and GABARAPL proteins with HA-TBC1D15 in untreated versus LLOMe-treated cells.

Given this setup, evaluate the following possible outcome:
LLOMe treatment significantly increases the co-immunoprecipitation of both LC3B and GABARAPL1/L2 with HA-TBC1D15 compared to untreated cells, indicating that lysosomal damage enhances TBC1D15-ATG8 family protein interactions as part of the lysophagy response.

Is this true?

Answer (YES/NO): YES